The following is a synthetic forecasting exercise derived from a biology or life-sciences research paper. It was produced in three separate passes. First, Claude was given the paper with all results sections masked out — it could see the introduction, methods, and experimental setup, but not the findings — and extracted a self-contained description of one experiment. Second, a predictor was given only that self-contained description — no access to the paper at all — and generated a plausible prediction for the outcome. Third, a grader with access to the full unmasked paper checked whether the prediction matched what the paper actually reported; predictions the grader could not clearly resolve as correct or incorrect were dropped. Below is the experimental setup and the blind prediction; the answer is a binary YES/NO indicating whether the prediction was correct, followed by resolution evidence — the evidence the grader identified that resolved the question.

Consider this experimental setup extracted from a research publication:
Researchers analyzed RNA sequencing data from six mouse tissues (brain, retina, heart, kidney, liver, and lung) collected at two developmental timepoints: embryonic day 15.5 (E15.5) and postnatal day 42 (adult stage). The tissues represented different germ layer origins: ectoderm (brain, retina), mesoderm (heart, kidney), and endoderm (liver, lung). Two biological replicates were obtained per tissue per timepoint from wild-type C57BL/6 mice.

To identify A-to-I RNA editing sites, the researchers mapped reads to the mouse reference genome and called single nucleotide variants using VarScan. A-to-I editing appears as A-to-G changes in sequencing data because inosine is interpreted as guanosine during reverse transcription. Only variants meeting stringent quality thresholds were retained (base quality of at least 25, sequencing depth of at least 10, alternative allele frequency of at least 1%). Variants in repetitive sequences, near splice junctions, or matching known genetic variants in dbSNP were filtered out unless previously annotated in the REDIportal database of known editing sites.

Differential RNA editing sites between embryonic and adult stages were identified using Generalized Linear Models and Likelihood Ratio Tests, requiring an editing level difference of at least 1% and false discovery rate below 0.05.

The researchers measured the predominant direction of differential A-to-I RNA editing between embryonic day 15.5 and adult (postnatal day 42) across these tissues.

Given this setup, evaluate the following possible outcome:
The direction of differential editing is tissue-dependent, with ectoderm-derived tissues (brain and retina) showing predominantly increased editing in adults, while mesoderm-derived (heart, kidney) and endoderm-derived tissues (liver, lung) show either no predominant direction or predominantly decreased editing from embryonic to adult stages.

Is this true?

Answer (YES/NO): NO